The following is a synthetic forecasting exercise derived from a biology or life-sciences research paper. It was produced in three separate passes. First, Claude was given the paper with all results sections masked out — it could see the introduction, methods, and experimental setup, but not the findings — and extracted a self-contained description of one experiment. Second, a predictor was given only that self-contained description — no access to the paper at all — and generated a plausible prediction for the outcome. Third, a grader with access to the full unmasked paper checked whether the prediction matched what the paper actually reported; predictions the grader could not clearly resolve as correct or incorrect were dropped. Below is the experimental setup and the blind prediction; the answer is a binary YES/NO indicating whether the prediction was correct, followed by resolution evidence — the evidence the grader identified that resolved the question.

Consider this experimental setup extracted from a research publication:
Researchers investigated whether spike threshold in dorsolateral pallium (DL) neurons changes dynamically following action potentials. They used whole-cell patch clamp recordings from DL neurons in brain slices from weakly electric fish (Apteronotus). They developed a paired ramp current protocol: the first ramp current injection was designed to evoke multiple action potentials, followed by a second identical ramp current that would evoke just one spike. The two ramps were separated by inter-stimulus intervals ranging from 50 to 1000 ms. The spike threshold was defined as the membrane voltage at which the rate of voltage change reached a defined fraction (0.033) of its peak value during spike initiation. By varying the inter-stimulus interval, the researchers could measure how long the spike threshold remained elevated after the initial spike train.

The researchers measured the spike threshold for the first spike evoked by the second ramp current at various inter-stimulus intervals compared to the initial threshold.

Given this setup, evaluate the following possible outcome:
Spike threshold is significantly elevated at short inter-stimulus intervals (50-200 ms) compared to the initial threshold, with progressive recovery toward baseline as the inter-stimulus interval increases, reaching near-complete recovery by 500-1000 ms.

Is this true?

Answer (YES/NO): NO